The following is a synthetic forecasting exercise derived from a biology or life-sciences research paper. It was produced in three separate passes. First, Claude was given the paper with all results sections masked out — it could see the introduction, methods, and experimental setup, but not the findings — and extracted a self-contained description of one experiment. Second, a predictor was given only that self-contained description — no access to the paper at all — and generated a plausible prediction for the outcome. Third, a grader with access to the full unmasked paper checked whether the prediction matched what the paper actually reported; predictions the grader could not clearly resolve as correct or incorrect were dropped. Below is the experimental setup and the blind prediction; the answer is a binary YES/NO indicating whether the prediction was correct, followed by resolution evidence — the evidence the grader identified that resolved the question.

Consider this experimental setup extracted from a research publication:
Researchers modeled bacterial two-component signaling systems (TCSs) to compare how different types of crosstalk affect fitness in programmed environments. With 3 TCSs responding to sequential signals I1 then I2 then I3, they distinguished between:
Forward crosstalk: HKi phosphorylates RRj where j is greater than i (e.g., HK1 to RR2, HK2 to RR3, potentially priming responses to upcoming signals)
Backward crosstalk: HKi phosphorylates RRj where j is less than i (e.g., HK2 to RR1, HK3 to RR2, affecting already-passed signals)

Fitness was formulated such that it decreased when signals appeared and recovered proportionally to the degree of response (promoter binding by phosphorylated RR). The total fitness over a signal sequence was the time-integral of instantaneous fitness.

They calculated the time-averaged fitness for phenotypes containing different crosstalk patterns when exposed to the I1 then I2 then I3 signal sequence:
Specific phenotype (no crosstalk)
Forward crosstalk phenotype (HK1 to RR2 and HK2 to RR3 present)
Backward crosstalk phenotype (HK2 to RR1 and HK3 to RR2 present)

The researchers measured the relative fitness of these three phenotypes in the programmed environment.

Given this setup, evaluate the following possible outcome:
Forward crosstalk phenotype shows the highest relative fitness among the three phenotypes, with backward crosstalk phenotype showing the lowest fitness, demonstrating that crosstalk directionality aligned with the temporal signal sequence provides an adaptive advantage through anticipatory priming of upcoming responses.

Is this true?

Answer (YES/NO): YES